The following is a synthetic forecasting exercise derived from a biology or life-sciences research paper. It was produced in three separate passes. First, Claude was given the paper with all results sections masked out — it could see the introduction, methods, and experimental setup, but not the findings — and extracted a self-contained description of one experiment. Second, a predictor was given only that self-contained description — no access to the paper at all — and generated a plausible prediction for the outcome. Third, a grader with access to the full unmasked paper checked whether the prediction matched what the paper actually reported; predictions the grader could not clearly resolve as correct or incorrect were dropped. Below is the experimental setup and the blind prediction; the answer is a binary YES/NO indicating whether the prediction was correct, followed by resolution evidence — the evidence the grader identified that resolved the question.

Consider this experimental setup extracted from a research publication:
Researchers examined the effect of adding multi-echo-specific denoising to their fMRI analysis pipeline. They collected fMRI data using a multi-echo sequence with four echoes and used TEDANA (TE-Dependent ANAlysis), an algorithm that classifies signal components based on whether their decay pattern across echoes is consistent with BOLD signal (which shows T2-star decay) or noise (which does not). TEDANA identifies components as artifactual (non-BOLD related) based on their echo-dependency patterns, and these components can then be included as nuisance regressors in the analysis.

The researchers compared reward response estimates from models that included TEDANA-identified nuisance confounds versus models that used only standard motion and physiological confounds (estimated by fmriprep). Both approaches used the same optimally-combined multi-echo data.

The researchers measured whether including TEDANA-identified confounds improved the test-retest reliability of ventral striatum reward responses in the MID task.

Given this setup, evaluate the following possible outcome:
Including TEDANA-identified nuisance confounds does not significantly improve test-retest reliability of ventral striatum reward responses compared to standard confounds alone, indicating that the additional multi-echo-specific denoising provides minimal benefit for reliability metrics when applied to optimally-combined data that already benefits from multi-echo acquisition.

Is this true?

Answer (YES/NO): YES